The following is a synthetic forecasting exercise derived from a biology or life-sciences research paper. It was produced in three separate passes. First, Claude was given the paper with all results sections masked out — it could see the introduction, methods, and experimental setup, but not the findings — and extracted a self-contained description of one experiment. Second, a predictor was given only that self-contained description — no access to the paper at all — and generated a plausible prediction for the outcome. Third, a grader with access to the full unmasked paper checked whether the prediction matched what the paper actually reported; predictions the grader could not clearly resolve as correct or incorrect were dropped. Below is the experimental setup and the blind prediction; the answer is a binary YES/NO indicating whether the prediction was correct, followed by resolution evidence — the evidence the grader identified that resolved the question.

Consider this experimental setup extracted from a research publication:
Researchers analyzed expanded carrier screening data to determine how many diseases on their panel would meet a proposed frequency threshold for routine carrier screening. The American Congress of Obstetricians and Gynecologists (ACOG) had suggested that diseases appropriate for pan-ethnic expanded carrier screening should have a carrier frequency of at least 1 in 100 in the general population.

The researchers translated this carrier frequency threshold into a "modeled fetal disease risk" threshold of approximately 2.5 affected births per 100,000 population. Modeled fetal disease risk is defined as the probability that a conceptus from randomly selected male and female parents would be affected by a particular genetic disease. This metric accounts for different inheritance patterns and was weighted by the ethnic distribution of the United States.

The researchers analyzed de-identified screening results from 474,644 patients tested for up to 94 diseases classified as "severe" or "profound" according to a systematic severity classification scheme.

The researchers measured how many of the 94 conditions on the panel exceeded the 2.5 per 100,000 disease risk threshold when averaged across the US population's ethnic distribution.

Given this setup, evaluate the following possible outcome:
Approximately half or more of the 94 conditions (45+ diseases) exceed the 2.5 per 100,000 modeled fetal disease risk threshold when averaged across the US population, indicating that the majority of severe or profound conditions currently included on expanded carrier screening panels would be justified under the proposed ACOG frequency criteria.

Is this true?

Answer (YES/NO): NO